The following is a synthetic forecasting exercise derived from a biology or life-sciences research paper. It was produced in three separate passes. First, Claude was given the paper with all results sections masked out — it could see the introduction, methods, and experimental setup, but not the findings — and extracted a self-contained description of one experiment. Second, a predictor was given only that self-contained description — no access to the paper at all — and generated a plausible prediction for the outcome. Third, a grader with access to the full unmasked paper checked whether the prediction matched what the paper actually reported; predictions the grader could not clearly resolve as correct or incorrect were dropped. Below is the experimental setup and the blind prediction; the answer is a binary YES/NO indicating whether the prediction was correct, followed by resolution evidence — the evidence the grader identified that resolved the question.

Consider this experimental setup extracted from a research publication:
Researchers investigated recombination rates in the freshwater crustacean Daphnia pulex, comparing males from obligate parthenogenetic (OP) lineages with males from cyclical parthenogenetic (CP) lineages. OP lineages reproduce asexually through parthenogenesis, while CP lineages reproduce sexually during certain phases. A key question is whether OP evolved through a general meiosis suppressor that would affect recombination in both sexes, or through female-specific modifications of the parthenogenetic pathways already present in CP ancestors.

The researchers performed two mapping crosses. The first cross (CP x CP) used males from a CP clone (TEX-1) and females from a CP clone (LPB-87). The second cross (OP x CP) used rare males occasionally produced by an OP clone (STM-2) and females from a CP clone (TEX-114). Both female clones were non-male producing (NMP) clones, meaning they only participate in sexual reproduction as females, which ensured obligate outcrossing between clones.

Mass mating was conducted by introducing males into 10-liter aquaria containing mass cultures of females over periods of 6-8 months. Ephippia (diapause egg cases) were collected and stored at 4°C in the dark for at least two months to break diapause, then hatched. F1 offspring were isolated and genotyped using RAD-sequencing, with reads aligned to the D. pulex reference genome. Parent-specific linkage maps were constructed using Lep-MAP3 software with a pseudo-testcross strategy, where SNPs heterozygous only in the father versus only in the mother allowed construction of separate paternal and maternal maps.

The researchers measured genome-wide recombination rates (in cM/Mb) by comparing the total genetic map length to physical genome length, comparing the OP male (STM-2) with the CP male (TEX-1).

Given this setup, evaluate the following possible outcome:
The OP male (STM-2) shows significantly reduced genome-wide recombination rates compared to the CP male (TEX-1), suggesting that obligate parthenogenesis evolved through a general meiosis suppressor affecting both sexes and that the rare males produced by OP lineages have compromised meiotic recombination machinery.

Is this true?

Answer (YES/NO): NO